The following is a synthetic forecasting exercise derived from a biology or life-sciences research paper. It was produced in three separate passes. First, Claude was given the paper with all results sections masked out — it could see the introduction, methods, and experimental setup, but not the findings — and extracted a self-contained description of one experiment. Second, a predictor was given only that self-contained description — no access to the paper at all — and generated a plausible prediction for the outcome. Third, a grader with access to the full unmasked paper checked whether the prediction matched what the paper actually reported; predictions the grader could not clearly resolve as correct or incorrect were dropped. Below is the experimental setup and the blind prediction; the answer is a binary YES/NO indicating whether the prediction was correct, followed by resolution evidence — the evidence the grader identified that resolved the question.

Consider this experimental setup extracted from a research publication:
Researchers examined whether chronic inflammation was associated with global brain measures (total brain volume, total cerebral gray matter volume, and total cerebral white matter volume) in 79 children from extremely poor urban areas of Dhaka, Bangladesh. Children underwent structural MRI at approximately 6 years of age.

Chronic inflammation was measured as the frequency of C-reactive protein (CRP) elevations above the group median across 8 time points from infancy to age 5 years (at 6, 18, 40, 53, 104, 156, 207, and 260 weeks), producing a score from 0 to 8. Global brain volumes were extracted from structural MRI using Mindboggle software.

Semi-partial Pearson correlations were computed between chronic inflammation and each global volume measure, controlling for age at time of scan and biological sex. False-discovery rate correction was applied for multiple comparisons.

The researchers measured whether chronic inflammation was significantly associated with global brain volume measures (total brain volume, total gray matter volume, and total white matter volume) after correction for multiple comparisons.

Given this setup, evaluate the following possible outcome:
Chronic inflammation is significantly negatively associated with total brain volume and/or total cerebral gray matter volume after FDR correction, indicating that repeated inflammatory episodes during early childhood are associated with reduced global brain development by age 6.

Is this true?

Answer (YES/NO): NO